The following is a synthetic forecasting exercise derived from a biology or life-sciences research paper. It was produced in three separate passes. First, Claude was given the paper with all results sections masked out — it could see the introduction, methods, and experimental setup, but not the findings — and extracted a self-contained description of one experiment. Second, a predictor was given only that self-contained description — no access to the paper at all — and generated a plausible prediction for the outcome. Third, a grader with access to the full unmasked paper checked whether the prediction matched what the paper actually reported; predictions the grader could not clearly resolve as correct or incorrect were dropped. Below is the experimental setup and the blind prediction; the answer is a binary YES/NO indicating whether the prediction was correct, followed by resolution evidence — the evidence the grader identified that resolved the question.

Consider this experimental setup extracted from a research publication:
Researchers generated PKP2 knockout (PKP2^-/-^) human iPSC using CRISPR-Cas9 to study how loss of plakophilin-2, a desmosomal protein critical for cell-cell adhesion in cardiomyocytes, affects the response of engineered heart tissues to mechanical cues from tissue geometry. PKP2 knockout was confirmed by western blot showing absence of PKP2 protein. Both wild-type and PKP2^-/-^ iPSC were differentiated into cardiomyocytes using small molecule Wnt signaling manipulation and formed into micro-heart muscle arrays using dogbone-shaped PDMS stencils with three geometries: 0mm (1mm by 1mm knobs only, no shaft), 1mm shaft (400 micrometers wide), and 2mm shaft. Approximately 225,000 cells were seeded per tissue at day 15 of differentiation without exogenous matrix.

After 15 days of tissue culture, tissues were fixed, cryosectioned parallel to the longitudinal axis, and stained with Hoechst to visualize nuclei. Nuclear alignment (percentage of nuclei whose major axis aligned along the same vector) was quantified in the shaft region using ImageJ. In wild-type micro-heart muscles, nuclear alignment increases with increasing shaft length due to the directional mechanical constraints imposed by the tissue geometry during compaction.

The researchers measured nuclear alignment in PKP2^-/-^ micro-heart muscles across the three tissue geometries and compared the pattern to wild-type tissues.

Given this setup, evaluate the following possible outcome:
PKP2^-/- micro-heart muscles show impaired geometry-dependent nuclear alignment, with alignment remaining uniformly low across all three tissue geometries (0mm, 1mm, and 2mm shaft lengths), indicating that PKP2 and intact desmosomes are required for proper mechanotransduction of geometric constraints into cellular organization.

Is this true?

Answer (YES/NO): NO